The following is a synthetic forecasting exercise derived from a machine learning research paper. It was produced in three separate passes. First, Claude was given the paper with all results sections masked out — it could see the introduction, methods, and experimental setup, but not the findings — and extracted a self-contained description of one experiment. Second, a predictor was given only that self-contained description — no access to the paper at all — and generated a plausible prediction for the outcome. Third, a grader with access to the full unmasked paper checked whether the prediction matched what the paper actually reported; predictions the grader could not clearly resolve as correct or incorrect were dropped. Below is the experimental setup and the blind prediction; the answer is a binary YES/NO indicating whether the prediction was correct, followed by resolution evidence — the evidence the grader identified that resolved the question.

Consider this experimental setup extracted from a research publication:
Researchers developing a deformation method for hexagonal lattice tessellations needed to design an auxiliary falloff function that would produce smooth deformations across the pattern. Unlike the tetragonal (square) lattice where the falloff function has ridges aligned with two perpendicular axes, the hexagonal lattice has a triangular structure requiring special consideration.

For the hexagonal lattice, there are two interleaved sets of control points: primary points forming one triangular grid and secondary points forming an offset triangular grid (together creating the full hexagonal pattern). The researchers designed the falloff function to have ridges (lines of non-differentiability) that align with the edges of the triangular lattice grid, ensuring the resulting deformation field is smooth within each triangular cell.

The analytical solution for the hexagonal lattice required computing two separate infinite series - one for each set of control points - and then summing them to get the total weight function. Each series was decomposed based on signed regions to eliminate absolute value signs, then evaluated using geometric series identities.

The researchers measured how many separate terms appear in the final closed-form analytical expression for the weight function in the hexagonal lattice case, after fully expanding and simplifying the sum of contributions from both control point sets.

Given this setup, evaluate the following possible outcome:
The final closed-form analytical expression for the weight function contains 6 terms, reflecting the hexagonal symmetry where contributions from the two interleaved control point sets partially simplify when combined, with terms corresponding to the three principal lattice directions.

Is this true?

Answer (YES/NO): NO